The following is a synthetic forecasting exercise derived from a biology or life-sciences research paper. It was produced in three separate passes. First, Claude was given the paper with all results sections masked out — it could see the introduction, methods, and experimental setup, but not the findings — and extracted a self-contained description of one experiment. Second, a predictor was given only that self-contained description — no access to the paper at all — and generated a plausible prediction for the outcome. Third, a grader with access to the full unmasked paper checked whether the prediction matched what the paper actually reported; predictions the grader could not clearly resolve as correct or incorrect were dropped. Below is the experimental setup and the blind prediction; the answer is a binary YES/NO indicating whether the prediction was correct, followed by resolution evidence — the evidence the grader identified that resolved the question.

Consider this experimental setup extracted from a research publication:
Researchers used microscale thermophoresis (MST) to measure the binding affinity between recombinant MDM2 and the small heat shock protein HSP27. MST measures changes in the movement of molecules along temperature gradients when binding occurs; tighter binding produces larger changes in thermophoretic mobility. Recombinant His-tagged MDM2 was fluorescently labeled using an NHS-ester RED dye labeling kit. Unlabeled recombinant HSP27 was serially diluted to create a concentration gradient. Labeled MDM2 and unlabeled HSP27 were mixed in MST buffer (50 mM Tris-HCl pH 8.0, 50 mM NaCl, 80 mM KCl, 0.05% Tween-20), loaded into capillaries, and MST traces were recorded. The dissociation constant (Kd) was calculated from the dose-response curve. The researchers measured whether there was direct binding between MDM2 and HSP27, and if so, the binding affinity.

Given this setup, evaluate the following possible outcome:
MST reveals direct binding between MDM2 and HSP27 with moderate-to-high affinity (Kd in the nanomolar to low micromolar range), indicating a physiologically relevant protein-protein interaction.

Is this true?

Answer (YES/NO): YES